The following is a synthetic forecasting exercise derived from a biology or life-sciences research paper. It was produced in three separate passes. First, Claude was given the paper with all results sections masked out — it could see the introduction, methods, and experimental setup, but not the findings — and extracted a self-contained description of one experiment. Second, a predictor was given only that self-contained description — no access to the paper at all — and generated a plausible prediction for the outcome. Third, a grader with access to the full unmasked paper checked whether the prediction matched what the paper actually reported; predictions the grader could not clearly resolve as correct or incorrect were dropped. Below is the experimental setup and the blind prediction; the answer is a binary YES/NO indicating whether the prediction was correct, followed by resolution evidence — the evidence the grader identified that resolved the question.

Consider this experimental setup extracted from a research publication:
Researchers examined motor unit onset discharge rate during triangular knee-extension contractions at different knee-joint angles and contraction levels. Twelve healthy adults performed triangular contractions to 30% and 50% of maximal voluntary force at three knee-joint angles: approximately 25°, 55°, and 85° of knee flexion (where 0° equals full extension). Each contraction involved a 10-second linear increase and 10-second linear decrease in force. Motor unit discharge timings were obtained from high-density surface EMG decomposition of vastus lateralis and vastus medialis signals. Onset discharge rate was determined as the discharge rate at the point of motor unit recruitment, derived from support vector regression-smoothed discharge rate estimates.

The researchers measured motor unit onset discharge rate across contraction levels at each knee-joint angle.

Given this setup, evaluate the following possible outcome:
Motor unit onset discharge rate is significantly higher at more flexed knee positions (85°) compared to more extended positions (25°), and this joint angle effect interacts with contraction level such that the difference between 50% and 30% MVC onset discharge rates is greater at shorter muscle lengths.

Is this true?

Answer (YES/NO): NO